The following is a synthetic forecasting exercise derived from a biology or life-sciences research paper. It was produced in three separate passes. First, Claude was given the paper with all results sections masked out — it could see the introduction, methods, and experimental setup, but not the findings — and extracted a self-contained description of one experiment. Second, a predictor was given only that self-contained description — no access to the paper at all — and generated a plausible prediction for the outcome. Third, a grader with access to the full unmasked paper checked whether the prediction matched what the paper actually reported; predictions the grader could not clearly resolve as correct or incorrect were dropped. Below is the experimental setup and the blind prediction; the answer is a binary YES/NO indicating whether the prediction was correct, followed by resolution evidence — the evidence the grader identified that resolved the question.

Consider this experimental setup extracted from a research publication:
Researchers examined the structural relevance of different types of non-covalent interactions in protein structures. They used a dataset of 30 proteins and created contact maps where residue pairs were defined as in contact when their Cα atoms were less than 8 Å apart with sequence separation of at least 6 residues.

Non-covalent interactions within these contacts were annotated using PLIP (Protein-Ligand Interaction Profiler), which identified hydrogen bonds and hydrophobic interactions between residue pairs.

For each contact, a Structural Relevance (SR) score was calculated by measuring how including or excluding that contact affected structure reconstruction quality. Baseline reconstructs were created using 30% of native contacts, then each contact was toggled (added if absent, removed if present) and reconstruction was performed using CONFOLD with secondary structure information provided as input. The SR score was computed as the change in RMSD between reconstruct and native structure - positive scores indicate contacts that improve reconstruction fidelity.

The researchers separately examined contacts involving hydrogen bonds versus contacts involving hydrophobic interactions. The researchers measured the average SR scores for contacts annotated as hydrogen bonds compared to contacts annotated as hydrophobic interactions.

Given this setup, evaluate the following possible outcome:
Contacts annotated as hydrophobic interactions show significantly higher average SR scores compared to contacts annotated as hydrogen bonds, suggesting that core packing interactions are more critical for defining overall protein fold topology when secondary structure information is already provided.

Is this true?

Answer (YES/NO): YES